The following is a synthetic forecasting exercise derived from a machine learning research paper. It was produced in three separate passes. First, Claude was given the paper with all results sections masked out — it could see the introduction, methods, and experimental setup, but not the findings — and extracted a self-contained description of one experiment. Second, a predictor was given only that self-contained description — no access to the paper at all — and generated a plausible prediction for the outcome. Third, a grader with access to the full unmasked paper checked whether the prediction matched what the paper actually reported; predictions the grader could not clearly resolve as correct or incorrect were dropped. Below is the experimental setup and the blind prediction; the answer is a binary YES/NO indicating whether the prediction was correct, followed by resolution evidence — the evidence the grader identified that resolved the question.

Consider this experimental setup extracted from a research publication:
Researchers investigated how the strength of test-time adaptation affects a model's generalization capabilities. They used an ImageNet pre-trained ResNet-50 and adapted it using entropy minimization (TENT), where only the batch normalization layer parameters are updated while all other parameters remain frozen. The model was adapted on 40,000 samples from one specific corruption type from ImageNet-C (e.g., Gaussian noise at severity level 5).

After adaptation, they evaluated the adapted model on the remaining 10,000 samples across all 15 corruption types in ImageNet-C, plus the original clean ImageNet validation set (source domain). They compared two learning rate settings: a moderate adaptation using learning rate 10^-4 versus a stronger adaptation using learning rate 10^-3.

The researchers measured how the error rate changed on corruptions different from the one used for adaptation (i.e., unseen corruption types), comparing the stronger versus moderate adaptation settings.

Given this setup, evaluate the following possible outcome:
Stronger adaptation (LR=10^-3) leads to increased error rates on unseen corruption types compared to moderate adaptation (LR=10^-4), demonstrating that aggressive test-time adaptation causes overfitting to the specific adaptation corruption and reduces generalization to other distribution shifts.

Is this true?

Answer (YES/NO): YES